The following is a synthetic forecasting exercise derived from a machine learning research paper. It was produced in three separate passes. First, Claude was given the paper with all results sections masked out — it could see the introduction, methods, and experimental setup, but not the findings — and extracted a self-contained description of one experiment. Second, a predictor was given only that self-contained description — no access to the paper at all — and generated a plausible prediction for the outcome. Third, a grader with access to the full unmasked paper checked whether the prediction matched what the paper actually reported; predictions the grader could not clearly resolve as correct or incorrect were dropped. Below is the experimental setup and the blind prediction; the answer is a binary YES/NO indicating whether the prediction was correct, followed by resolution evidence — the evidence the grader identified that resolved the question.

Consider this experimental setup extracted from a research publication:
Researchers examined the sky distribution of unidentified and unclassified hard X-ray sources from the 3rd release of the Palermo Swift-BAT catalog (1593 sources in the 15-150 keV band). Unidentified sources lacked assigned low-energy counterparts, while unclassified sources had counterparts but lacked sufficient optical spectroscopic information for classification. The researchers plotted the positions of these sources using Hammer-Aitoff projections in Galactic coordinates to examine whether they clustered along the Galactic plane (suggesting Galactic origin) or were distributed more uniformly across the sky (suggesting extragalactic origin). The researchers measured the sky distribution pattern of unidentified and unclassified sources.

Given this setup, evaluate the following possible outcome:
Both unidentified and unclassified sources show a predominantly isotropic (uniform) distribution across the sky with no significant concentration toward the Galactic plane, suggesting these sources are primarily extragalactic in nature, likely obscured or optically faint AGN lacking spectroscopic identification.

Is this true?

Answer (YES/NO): YES